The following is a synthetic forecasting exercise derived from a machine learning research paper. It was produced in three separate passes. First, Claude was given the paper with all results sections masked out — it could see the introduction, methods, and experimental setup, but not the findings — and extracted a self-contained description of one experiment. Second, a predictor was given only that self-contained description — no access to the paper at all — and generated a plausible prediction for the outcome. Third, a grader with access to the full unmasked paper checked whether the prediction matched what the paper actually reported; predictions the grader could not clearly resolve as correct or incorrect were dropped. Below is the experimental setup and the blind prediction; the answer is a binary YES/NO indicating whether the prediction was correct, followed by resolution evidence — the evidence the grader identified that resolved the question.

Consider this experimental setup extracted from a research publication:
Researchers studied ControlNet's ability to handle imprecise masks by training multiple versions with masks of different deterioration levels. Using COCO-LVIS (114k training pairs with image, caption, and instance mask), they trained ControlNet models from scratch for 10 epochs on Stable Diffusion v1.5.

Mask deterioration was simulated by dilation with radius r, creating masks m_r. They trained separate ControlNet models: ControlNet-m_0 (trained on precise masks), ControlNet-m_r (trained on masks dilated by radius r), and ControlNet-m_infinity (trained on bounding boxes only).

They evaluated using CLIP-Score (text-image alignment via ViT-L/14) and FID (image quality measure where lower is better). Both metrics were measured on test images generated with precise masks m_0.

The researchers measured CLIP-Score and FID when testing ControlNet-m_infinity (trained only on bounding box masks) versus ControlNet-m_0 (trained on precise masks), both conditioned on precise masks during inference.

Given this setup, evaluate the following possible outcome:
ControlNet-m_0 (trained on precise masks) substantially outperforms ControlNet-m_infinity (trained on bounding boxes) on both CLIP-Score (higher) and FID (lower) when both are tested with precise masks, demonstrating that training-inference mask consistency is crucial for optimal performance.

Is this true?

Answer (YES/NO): NO